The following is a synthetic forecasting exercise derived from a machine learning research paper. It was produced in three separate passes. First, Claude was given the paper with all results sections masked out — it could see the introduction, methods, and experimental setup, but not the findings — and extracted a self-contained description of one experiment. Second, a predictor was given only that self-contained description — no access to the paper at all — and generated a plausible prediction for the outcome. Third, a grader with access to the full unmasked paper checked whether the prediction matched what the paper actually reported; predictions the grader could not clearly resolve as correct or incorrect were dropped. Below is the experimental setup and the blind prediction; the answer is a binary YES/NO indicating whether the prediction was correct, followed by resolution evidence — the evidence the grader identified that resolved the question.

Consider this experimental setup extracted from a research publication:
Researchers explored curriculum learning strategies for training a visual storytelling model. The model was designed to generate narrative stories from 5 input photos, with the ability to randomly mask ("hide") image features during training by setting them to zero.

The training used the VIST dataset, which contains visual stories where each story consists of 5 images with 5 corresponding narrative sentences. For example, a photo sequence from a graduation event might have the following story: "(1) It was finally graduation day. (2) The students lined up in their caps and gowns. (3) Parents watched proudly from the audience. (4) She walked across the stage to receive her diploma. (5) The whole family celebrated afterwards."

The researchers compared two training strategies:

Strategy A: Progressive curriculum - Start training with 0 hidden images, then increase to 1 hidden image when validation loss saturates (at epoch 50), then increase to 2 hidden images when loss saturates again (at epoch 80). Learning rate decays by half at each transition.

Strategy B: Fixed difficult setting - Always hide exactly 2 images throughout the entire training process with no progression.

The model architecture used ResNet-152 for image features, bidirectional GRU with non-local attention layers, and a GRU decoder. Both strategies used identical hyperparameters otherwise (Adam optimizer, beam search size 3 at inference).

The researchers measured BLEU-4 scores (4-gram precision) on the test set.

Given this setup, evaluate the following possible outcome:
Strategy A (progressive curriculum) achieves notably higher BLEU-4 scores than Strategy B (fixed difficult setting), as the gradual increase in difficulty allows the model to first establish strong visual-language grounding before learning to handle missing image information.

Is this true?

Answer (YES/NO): YES